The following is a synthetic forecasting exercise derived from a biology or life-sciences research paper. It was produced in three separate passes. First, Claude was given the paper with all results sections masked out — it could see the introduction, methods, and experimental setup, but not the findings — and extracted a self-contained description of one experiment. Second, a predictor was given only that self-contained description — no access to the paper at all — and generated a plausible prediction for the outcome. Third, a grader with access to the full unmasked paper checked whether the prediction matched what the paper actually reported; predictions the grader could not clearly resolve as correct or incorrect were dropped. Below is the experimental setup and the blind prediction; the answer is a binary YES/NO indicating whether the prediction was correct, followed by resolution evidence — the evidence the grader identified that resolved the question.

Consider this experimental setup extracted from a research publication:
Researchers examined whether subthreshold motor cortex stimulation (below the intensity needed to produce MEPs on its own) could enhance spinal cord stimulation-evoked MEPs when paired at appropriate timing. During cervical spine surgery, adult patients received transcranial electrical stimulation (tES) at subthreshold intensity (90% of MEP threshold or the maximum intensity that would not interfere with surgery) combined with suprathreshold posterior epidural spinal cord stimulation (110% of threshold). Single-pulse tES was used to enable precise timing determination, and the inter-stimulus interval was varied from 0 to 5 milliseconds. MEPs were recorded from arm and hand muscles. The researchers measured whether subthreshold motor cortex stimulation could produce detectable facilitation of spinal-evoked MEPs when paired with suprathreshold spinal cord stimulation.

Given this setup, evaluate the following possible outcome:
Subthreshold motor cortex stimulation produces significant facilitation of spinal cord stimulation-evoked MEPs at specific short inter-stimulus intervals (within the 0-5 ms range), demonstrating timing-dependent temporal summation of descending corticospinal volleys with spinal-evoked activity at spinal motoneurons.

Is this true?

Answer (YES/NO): NO